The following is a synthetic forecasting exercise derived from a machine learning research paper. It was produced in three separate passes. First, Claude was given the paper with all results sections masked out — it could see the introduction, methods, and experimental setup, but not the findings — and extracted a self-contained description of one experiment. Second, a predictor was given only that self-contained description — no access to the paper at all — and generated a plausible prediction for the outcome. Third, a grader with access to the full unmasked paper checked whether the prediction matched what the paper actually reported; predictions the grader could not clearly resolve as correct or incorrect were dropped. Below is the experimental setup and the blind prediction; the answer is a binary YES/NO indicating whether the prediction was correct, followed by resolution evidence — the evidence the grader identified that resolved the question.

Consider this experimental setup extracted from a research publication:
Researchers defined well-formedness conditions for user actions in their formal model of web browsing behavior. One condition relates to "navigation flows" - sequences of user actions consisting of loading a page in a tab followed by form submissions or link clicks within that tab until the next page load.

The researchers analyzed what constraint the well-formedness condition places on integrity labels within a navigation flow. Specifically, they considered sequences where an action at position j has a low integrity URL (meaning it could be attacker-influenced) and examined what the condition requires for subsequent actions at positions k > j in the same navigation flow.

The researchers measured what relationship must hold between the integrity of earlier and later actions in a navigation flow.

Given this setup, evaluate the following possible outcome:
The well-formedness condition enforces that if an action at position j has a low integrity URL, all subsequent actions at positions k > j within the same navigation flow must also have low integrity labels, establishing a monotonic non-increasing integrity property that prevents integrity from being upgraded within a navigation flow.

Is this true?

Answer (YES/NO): YES